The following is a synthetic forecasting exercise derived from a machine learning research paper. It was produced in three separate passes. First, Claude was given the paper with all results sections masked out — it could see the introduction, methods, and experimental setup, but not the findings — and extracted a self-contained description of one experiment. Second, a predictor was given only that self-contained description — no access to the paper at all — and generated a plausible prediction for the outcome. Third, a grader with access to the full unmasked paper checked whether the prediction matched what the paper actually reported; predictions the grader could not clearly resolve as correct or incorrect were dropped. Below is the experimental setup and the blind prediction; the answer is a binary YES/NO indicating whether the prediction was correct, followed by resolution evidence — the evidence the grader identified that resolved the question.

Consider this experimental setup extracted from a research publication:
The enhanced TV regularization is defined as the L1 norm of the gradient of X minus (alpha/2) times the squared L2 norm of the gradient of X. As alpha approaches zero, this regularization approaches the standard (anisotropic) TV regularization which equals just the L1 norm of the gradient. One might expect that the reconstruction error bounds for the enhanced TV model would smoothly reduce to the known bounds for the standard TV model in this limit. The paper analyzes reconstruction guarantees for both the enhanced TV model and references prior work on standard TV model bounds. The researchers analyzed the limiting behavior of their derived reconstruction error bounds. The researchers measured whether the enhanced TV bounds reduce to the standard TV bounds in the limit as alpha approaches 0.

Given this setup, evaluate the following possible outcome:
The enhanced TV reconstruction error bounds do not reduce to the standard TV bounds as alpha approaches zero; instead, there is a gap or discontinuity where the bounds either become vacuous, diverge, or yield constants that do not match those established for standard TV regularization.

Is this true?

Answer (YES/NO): YES